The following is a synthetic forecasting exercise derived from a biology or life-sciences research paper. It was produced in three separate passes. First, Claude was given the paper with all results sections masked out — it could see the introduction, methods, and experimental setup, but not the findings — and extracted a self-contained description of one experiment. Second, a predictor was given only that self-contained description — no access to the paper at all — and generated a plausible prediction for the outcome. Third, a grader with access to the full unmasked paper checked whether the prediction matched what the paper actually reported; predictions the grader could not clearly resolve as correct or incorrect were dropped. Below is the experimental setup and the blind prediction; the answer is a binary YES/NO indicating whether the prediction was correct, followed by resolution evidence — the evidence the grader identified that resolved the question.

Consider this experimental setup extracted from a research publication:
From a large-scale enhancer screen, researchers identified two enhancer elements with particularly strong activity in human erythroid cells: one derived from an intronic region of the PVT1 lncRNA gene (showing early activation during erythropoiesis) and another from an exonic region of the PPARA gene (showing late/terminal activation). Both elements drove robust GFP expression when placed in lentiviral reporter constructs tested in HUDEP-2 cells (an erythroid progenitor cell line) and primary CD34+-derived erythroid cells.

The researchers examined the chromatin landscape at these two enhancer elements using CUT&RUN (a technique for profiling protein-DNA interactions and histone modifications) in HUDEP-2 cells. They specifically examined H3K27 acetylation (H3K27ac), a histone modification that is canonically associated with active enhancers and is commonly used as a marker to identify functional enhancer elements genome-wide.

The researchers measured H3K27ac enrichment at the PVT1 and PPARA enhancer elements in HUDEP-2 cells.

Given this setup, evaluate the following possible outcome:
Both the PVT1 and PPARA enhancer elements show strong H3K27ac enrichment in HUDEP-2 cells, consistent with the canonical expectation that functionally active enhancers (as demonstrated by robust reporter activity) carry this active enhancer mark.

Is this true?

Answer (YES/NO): NO